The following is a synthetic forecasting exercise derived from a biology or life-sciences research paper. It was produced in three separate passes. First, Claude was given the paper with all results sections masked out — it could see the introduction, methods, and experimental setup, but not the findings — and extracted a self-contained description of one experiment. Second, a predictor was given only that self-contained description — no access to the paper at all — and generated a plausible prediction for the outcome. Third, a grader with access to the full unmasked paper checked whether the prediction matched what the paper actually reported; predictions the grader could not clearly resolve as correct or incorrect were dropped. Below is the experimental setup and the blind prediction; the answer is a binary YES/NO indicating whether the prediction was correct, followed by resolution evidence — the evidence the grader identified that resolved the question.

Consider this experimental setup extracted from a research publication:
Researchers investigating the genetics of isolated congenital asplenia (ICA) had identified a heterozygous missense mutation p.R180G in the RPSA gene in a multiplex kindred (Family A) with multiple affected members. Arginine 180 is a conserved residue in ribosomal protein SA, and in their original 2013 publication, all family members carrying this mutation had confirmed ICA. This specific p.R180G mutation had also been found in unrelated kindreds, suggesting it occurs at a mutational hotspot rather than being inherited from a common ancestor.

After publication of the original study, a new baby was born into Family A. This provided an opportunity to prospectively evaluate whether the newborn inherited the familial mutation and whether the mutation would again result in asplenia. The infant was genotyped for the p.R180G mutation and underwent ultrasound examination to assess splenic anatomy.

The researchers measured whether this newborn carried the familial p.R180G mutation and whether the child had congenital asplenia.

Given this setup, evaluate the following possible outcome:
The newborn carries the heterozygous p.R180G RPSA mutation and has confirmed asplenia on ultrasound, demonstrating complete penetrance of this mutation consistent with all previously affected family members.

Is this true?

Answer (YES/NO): YES